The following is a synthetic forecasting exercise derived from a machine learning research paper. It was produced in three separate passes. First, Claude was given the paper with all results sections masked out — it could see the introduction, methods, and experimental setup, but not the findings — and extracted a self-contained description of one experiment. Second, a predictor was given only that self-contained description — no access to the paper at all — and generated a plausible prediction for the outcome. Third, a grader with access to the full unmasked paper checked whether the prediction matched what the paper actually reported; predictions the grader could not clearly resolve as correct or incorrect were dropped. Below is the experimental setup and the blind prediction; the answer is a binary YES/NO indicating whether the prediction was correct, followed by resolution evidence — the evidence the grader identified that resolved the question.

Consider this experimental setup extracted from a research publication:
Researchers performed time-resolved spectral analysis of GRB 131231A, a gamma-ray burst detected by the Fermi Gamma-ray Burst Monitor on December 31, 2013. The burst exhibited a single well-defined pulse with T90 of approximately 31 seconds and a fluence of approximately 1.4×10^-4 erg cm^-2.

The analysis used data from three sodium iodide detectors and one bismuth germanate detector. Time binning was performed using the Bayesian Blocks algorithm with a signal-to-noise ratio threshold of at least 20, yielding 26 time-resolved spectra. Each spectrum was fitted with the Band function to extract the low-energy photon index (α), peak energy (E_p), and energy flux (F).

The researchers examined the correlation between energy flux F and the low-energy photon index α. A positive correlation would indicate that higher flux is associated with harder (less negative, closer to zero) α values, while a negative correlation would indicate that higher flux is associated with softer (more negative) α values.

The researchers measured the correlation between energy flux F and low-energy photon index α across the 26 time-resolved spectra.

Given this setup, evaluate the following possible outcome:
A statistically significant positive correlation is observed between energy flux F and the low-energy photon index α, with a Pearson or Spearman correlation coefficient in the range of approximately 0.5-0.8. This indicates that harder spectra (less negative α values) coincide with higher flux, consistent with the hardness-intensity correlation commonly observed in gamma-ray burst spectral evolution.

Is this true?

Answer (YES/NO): NO